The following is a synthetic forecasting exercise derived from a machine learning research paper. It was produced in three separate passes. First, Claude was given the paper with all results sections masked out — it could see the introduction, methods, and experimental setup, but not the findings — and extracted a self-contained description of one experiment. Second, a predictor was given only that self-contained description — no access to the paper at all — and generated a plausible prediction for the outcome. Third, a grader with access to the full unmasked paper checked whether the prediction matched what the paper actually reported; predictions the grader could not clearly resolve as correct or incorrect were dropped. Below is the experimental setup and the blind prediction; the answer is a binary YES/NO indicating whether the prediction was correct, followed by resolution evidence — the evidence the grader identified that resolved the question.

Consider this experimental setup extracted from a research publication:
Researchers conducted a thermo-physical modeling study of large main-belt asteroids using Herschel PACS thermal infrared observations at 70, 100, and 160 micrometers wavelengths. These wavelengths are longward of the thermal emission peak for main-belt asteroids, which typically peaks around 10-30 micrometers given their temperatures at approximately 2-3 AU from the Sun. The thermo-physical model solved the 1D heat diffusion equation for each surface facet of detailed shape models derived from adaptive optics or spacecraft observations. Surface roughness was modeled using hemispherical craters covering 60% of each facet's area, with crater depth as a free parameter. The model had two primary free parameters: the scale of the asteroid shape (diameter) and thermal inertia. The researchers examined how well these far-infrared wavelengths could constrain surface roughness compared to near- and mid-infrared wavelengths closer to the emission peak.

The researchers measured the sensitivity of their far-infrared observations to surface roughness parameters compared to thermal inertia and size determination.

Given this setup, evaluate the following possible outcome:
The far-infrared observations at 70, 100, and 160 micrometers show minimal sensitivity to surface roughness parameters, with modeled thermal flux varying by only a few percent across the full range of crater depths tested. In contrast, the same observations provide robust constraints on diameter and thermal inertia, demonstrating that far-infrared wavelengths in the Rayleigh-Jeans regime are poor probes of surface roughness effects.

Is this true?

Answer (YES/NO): NO